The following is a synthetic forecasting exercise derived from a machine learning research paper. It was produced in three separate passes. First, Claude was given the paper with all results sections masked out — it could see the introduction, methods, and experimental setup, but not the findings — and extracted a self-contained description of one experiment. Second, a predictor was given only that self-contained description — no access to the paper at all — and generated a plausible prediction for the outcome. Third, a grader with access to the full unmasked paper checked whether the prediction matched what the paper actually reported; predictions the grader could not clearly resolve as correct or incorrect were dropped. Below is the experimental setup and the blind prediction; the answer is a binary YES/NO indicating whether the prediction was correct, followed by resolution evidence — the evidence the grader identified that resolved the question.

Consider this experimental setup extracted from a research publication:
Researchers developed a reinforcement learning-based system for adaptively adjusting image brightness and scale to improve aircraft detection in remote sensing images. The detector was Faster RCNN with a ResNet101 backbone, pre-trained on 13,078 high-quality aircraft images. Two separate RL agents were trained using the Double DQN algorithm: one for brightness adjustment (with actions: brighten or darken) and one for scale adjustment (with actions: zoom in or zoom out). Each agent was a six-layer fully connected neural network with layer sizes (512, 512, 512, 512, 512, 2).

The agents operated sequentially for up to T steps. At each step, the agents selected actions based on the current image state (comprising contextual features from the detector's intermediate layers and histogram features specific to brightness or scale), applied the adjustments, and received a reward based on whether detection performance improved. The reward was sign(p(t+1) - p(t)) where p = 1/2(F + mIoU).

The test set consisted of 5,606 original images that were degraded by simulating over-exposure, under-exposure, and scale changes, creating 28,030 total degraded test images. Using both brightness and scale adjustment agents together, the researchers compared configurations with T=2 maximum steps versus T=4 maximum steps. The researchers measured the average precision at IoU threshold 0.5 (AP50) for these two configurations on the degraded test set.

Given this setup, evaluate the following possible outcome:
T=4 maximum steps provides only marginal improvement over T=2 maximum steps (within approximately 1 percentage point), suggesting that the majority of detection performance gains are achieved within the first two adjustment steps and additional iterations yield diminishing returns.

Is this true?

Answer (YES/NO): YES